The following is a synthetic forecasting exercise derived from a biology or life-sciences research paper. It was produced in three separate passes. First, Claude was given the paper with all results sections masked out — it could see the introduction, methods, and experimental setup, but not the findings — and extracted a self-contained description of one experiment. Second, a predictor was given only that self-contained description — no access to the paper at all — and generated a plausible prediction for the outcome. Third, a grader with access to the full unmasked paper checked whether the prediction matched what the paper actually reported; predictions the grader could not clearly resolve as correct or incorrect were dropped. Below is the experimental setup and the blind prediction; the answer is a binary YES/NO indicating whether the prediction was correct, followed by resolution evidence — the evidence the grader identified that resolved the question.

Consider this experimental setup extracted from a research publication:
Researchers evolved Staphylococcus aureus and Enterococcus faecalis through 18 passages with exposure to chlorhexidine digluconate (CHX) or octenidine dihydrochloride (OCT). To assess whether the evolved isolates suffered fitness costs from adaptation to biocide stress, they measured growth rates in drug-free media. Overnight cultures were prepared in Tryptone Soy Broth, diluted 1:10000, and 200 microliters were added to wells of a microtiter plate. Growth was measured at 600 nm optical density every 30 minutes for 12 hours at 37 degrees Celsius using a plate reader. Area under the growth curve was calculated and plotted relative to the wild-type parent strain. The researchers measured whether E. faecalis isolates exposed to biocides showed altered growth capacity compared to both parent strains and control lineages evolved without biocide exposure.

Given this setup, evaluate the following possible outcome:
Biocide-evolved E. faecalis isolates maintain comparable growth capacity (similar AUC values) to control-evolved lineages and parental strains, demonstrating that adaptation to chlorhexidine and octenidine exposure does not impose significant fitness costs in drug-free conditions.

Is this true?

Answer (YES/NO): YES